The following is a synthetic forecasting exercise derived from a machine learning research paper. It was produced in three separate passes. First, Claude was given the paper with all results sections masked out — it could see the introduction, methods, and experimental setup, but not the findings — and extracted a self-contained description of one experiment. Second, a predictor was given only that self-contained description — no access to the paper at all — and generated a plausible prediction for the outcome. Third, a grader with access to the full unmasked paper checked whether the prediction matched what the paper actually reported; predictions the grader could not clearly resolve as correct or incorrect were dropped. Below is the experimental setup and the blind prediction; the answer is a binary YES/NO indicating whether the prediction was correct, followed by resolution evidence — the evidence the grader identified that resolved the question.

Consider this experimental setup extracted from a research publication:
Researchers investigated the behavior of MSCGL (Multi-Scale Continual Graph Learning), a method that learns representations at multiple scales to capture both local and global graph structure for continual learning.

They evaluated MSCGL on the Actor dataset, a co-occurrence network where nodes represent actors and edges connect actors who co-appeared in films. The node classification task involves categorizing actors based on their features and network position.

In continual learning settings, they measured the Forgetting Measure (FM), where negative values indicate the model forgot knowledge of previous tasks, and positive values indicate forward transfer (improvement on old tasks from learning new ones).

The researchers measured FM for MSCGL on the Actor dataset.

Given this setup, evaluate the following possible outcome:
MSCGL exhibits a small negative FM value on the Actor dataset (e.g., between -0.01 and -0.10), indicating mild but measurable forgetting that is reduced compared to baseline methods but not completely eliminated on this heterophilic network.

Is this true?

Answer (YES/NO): NO